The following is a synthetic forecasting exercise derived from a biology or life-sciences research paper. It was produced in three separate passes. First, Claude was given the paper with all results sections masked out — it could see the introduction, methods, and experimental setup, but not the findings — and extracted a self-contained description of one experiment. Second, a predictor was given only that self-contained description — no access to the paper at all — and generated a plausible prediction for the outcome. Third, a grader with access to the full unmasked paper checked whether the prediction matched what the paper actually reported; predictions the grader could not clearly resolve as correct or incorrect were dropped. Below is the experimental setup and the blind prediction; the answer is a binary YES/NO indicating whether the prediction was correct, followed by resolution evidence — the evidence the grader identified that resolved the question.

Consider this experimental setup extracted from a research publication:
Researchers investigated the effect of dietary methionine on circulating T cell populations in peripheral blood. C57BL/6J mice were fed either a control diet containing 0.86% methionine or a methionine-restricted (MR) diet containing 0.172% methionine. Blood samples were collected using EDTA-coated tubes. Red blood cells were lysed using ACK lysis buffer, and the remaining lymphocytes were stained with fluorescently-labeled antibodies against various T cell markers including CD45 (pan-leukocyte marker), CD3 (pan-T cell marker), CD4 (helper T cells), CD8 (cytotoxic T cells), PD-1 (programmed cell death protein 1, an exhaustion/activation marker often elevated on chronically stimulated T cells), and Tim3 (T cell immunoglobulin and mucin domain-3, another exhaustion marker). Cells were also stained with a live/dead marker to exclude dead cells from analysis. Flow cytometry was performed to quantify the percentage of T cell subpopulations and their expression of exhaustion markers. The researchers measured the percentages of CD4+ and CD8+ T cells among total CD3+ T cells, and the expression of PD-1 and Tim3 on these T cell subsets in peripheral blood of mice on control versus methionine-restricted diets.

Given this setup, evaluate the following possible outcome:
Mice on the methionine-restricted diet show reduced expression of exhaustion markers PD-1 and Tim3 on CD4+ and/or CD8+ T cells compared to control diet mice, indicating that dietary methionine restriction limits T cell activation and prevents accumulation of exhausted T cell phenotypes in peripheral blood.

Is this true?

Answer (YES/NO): NO